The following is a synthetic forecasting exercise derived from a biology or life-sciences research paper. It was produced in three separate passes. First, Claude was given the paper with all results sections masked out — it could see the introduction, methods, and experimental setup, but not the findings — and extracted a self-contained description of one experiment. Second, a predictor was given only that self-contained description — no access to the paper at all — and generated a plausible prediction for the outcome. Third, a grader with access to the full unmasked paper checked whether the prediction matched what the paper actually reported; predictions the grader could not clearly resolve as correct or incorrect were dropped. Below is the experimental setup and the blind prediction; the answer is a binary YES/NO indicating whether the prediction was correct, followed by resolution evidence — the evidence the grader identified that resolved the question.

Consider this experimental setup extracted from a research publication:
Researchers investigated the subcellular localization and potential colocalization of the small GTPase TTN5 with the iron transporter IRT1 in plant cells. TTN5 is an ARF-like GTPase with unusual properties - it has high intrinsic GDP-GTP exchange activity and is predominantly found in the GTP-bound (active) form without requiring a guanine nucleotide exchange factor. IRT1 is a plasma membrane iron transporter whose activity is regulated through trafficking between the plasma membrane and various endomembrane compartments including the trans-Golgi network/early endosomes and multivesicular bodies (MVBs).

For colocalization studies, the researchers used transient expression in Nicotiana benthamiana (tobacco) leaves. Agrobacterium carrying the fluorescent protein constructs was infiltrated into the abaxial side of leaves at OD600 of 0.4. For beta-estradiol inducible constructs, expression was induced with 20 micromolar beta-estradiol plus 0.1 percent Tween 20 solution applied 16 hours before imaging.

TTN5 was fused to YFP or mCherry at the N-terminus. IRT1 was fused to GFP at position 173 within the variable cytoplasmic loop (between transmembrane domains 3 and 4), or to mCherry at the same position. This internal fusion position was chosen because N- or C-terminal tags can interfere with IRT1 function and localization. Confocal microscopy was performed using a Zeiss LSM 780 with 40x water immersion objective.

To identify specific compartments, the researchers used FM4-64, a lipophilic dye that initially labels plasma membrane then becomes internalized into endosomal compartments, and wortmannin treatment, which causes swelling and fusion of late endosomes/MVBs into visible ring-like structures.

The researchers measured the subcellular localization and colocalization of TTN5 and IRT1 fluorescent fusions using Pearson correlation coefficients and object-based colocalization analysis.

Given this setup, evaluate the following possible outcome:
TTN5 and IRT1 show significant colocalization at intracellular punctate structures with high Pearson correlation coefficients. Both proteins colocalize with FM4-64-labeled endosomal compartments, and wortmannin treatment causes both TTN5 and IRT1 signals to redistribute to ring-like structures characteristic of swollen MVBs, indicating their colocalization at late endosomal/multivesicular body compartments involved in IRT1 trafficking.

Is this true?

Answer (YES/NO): NO